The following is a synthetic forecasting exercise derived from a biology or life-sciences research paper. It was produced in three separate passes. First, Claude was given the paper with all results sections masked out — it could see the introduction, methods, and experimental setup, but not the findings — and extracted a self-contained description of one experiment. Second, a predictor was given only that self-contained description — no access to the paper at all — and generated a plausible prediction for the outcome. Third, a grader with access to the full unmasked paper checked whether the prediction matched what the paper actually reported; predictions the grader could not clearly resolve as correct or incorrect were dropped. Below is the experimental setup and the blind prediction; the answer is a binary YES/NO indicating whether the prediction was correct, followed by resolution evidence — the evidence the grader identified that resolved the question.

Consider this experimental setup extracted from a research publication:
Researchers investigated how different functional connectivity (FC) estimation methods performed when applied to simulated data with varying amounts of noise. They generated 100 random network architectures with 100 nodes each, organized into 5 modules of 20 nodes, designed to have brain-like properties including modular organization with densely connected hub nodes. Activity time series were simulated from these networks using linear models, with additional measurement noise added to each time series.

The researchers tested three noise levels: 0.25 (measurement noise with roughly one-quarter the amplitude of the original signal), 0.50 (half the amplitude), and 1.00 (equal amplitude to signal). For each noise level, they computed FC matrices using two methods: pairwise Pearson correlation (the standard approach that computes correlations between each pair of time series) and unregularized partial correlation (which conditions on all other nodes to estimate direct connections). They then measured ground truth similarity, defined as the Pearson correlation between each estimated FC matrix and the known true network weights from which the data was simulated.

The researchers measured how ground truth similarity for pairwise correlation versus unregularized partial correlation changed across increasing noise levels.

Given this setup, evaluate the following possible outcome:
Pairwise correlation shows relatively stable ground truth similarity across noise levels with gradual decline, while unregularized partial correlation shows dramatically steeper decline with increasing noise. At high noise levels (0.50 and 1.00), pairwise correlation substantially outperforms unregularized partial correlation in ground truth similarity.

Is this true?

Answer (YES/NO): YES